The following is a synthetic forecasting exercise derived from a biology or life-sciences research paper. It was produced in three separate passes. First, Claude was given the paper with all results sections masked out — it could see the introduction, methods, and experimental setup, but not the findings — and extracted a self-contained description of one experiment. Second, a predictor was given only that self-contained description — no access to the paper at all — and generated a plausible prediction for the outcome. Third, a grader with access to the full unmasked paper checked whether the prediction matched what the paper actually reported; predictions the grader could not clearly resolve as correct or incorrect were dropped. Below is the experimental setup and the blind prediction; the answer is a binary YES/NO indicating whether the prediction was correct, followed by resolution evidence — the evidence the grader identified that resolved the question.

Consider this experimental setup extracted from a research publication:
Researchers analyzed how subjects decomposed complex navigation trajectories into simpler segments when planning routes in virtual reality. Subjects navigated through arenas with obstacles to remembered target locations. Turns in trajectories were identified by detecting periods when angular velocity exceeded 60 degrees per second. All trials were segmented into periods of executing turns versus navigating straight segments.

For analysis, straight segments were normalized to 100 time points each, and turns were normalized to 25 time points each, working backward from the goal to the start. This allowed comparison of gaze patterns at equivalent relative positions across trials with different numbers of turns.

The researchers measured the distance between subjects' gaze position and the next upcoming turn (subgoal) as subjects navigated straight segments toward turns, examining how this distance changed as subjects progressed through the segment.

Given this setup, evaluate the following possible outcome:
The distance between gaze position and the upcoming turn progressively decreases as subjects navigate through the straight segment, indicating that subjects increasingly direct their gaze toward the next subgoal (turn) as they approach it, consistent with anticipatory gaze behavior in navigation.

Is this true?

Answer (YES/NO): YES